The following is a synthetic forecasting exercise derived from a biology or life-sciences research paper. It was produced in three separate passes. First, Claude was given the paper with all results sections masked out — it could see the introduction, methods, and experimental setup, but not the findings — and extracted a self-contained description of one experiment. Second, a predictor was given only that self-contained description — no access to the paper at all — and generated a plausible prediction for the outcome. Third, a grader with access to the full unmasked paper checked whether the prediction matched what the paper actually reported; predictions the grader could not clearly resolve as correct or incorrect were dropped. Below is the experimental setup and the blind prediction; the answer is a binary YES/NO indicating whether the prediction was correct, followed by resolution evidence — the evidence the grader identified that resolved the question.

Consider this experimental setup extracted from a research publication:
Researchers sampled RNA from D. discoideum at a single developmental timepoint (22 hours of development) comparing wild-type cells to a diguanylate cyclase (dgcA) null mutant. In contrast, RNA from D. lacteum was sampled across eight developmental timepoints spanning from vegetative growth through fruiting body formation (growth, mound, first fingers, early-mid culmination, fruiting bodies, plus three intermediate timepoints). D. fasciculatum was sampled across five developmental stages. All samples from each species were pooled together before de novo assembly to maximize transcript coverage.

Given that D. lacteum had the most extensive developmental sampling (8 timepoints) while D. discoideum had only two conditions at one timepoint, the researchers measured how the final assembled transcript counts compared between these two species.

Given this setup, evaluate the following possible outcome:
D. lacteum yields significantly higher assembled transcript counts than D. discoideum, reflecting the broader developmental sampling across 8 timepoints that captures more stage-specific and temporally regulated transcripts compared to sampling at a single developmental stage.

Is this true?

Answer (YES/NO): NO